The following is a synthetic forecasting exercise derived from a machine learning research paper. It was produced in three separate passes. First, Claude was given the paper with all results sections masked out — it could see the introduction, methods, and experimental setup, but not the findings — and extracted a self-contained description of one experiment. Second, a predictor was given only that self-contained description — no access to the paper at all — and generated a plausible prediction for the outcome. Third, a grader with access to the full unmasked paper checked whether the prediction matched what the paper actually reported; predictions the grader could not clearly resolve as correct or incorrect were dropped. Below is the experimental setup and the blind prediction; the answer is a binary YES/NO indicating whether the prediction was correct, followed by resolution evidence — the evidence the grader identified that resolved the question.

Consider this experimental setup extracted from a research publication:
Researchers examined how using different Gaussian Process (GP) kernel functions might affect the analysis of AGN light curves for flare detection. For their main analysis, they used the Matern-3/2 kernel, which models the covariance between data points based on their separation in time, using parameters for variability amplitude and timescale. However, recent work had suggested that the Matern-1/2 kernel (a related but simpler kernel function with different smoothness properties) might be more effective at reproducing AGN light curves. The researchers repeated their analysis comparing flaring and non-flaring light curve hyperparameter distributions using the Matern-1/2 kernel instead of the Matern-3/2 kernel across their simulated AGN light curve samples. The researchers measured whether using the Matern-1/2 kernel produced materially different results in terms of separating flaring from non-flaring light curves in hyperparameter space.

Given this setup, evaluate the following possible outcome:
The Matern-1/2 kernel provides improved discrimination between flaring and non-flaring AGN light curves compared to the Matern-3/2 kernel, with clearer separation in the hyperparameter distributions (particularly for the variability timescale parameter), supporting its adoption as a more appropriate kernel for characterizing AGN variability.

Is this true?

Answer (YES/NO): NO